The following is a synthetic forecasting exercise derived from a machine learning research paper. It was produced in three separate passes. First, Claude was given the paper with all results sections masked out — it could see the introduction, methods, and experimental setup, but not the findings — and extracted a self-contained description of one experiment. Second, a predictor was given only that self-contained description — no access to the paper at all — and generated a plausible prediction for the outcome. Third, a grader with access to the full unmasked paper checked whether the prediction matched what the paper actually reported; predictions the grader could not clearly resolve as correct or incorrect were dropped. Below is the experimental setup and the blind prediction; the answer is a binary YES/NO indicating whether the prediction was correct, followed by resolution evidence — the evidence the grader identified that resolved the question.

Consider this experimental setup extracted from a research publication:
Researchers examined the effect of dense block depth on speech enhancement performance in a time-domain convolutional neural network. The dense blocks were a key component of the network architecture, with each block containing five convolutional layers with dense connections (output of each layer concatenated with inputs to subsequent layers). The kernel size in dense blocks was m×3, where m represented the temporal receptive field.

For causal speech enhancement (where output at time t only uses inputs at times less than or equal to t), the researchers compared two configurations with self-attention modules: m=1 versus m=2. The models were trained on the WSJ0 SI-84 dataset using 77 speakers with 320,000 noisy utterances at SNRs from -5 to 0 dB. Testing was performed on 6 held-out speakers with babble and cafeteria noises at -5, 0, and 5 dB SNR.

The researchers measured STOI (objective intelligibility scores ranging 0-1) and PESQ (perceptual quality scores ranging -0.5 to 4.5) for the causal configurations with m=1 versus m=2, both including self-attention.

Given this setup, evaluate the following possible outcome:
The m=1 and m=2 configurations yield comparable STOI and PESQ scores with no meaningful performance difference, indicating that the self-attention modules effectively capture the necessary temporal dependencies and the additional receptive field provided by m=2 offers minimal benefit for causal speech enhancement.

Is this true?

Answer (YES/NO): NO